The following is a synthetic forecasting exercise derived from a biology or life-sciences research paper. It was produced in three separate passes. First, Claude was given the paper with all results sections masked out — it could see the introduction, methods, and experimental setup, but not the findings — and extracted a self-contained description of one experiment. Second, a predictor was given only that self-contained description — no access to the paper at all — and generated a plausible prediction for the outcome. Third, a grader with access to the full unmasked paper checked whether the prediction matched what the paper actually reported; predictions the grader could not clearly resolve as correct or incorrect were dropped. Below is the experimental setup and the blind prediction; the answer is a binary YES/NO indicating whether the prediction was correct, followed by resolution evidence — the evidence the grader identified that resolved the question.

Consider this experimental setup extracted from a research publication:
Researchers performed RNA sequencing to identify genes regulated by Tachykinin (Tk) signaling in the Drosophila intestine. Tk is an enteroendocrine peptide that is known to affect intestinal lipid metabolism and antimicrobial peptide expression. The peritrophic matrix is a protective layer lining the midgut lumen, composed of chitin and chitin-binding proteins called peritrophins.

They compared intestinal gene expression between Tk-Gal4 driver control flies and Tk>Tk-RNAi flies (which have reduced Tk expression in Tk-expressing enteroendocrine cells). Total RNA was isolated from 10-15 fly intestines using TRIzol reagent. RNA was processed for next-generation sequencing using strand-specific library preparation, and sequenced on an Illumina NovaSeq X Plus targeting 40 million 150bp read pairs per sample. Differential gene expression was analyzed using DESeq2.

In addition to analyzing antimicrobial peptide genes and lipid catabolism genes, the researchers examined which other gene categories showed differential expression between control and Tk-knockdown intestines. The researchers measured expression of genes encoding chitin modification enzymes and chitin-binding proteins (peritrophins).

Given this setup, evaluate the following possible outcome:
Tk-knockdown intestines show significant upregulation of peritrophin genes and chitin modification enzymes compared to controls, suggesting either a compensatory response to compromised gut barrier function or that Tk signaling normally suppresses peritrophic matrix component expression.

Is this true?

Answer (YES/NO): NO